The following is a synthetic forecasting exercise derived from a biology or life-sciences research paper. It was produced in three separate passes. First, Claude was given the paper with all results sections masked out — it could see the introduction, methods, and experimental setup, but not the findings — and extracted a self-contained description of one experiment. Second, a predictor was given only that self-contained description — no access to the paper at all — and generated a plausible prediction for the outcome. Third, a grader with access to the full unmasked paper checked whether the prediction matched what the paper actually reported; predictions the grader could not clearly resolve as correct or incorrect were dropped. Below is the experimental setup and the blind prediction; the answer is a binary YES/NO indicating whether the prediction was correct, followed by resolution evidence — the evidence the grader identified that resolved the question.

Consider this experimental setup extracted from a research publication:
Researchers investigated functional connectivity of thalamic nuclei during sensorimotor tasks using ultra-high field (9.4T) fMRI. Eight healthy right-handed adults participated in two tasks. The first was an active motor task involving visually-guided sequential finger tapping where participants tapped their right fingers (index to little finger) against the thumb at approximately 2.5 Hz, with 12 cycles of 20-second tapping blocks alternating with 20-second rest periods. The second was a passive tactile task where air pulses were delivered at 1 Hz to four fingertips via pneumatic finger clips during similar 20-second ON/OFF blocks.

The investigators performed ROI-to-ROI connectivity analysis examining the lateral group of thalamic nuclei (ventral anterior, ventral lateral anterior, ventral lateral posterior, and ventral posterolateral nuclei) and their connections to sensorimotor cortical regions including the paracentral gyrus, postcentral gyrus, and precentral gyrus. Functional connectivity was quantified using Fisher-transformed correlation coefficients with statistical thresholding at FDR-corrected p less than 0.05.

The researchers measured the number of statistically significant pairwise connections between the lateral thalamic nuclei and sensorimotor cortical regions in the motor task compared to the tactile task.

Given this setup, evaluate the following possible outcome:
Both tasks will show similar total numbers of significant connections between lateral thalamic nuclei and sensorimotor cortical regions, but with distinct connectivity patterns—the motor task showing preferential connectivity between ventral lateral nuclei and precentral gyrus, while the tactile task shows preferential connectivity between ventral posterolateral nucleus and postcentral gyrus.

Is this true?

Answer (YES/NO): NO